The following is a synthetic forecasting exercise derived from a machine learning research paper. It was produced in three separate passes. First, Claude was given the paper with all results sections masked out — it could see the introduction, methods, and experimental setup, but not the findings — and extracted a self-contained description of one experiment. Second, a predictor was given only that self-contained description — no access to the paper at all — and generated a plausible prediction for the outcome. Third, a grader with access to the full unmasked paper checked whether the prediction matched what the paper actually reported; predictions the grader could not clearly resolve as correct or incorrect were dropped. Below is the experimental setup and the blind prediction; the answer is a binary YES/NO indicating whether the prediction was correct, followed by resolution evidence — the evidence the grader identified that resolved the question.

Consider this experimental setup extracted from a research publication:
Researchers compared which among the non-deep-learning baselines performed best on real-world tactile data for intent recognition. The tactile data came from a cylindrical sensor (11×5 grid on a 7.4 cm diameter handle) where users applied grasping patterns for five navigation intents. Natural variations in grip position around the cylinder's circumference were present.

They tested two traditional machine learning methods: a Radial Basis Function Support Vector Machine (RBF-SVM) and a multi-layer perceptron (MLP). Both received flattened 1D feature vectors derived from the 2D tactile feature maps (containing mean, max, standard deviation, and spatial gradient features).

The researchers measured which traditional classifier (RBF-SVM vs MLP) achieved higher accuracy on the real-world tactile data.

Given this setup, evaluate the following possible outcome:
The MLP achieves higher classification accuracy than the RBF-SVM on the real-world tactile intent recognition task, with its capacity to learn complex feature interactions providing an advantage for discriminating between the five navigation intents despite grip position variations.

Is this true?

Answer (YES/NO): YES